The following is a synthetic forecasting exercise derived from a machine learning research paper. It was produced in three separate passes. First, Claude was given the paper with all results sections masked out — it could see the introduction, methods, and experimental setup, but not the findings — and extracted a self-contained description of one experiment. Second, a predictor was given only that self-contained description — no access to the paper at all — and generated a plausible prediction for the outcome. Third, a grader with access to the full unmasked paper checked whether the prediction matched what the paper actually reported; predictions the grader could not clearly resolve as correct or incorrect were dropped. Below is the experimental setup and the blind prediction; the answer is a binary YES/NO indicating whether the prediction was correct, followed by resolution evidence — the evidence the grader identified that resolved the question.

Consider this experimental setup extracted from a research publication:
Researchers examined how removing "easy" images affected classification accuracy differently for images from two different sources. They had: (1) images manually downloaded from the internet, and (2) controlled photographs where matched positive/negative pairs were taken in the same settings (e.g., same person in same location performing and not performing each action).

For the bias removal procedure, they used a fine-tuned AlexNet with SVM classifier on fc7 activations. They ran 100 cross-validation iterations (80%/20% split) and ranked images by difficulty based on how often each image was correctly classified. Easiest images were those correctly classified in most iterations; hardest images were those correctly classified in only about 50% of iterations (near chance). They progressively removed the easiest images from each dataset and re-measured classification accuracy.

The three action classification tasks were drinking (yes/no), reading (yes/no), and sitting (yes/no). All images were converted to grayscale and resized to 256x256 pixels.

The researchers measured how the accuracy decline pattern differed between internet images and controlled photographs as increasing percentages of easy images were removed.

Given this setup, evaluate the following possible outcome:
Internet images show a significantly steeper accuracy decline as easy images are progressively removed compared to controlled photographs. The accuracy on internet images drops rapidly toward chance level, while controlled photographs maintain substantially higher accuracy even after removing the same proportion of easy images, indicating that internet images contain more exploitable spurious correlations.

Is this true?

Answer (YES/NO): NO